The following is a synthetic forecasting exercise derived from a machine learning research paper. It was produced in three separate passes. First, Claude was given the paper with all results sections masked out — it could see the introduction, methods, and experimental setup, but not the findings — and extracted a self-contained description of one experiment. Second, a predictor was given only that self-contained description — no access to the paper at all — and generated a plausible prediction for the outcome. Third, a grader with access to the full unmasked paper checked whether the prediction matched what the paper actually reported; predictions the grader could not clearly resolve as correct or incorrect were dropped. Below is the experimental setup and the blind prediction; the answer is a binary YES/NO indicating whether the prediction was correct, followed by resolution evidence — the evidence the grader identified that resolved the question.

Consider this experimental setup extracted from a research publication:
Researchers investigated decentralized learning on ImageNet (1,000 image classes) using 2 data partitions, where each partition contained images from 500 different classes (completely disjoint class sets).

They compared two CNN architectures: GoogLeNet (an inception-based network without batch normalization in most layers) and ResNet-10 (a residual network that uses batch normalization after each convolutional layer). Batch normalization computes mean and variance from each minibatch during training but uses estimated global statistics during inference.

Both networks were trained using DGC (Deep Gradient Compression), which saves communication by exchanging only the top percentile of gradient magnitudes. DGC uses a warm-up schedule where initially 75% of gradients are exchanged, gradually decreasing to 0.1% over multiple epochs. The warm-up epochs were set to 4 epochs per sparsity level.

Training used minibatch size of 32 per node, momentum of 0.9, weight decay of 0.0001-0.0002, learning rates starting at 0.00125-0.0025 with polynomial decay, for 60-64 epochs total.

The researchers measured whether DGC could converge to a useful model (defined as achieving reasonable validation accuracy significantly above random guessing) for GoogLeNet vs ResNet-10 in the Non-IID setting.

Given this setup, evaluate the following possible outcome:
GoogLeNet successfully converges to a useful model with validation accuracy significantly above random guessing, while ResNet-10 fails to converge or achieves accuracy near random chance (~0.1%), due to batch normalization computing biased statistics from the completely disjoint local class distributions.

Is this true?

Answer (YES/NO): YES